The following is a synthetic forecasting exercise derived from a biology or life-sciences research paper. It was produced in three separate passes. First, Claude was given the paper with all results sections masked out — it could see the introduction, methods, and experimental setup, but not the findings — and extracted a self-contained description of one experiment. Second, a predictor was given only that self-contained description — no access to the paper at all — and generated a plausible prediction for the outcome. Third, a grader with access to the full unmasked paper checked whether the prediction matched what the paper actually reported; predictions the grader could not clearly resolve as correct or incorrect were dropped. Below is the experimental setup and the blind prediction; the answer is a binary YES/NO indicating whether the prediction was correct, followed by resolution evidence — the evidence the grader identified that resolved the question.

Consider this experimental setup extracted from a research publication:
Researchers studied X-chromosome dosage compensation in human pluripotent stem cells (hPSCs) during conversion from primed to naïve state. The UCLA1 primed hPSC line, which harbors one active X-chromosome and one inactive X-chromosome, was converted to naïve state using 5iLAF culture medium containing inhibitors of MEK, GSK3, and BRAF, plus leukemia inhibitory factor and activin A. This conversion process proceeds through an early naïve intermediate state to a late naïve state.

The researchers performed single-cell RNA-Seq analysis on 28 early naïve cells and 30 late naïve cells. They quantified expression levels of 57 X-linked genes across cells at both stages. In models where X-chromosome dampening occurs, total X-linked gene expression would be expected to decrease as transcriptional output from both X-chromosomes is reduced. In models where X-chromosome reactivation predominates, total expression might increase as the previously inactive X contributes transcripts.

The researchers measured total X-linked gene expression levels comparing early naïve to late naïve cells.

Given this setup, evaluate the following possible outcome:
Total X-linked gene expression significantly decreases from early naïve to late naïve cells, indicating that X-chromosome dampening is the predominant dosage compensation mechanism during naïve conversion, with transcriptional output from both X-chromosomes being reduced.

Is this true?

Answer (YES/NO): NO